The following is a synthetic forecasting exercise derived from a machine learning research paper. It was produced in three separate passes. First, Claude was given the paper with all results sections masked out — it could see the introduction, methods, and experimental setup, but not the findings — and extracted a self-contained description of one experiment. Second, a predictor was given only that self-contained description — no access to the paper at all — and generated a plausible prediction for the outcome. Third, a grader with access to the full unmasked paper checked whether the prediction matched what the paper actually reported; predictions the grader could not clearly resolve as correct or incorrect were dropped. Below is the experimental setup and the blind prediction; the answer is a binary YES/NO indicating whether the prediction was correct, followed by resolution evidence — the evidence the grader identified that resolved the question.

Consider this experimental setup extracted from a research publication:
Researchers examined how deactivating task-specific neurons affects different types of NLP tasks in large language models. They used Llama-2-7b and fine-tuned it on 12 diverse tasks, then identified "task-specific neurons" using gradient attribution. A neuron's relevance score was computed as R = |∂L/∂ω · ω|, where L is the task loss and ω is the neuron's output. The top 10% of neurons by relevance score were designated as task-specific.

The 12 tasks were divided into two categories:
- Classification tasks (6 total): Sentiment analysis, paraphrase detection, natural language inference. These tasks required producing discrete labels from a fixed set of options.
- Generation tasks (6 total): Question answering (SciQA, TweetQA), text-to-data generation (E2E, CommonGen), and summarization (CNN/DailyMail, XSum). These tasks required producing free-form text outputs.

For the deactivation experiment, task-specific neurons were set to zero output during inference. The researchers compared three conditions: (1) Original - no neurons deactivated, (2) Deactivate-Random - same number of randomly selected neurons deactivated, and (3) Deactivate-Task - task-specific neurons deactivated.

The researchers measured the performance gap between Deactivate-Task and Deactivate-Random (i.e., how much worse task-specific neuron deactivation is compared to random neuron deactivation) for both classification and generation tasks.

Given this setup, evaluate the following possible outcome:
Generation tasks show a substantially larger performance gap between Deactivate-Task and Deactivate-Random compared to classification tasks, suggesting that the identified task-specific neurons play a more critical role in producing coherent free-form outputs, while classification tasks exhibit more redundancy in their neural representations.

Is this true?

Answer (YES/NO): YES